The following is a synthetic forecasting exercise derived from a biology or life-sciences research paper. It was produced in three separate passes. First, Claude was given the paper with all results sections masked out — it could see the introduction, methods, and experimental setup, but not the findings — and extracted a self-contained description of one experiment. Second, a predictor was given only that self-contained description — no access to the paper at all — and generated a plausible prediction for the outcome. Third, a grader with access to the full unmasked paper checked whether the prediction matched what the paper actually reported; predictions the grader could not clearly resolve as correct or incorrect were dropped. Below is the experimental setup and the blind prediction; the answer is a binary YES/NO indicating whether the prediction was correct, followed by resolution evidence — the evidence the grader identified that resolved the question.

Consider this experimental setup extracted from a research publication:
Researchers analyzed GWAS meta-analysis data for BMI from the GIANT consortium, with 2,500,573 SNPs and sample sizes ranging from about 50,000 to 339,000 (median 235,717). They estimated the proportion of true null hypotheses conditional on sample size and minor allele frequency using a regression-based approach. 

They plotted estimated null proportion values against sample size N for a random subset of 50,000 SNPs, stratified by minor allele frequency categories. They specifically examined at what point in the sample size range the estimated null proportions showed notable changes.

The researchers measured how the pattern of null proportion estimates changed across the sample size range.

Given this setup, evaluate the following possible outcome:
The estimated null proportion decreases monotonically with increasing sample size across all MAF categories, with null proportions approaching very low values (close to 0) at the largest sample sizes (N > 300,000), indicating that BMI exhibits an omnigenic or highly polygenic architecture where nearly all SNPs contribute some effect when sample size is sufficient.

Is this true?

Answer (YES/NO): NO